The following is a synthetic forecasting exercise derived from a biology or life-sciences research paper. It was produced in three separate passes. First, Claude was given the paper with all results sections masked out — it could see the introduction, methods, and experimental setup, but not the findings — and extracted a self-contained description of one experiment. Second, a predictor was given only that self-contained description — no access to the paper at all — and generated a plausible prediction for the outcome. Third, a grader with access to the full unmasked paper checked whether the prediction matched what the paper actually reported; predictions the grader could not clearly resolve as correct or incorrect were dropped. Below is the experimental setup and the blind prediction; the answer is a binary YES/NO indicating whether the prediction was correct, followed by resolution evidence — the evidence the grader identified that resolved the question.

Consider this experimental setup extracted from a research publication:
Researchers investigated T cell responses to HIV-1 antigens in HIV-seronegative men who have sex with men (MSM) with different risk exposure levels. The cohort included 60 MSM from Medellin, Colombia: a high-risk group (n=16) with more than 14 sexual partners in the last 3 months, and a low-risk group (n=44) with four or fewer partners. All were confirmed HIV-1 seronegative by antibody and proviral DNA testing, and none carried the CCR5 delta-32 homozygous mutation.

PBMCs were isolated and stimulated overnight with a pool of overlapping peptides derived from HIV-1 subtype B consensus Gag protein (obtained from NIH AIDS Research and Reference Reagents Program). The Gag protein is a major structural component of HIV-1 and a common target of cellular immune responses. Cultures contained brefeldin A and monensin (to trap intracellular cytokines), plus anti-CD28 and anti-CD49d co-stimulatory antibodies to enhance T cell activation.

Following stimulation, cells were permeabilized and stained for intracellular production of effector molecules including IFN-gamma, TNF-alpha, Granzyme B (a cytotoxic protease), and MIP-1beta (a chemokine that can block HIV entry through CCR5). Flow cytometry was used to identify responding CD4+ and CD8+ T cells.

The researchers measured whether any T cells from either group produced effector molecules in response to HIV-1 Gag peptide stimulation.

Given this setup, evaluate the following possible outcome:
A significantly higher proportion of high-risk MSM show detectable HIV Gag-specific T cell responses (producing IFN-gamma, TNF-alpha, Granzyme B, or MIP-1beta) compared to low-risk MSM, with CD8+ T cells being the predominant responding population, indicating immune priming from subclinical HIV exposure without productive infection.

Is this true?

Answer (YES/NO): NO